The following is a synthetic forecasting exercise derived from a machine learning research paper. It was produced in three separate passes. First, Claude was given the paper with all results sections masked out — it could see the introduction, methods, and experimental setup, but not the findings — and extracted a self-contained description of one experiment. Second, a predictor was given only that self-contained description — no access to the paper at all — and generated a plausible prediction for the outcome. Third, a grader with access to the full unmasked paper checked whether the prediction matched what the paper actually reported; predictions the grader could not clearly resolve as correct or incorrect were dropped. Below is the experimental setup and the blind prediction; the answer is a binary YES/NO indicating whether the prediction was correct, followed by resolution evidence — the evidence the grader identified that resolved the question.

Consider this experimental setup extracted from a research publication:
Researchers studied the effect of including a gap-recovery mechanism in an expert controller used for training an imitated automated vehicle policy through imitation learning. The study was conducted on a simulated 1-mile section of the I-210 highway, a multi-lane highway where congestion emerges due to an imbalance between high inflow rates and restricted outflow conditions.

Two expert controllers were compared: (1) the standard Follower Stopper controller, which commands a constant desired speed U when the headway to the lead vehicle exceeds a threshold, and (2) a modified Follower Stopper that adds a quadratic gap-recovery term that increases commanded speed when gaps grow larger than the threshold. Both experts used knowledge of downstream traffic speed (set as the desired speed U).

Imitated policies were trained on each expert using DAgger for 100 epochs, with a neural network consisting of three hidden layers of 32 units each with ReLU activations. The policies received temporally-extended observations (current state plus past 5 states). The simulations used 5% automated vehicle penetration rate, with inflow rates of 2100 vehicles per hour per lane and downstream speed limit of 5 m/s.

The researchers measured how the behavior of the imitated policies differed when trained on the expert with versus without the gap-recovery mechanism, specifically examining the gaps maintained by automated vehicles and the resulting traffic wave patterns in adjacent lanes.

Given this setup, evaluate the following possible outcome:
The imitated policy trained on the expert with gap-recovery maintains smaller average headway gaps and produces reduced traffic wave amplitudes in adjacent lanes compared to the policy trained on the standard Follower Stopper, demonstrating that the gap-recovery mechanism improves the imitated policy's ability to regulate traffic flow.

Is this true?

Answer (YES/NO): YES